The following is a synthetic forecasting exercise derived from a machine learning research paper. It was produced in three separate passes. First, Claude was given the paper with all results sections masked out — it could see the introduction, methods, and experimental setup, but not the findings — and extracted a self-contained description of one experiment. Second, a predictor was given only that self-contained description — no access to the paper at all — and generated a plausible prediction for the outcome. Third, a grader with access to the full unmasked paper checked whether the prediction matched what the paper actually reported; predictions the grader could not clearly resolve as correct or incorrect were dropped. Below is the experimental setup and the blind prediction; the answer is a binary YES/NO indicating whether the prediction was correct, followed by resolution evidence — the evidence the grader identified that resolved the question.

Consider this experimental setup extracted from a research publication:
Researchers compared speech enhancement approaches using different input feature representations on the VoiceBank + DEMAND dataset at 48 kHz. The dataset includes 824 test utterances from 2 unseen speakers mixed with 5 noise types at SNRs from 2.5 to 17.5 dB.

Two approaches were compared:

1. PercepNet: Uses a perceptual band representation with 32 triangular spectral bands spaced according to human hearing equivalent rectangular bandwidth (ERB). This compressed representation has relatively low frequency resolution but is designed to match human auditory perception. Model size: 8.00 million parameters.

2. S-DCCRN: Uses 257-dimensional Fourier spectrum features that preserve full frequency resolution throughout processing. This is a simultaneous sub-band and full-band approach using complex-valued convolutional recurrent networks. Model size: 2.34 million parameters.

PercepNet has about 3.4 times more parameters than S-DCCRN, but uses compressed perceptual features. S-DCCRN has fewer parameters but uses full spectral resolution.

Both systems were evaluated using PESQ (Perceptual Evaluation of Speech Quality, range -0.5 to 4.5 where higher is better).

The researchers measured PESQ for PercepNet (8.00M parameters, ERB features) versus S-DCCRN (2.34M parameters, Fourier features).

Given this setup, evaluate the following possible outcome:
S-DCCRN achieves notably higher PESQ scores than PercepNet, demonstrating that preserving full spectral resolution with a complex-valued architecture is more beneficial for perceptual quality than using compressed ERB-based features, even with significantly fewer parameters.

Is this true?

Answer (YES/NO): YES